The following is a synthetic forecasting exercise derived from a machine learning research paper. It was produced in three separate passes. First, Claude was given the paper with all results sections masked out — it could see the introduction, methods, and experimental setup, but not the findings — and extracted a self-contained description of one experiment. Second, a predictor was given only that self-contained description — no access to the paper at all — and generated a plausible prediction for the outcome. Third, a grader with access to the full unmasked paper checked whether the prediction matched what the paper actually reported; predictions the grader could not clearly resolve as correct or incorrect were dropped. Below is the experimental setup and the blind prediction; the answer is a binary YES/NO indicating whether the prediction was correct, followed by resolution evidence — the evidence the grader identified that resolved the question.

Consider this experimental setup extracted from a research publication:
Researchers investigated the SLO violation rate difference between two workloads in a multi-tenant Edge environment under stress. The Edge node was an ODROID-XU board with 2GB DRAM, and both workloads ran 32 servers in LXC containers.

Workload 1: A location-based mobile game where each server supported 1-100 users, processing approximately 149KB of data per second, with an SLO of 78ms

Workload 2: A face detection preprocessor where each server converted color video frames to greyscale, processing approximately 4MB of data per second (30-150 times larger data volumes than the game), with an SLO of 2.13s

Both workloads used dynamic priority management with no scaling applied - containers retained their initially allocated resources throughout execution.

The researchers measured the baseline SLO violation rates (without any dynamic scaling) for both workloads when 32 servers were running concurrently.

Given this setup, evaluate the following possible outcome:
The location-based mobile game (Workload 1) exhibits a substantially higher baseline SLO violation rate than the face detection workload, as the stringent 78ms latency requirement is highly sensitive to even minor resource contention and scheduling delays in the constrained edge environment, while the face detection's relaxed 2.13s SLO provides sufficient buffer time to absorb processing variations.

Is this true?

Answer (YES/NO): NO